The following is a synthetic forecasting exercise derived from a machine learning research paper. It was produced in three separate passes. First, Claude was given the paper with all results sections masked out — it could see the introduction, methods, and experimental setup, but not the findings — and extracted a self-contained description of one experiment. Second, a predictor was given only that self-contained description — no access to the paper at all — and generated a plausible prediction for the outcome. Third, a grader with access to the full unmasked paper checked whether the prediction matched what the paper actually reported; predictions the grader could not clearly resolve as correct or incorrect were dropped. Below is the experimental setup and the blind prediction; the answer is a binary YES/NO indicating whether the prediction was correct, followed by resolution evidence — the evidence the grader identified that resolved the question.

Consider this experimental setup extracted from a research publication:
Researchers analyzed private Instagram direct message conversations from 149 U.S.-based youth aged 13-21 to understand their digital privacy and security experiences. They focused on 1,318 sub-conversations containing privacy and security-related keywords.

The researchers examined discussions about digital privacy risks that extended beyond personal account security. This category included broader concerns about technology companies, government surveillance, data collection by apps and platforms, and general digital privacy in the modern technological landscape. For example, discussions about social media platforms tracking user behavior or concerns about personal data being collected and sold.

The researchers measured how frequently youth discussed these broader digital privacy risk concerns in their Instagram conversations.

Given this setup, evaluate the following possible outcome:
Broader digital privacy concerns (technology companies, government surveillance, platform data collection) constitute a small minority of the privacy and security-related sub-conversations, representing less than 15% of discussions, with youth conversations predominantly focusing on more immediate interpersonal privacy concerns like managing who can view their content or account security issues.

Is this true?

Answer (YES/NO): YES